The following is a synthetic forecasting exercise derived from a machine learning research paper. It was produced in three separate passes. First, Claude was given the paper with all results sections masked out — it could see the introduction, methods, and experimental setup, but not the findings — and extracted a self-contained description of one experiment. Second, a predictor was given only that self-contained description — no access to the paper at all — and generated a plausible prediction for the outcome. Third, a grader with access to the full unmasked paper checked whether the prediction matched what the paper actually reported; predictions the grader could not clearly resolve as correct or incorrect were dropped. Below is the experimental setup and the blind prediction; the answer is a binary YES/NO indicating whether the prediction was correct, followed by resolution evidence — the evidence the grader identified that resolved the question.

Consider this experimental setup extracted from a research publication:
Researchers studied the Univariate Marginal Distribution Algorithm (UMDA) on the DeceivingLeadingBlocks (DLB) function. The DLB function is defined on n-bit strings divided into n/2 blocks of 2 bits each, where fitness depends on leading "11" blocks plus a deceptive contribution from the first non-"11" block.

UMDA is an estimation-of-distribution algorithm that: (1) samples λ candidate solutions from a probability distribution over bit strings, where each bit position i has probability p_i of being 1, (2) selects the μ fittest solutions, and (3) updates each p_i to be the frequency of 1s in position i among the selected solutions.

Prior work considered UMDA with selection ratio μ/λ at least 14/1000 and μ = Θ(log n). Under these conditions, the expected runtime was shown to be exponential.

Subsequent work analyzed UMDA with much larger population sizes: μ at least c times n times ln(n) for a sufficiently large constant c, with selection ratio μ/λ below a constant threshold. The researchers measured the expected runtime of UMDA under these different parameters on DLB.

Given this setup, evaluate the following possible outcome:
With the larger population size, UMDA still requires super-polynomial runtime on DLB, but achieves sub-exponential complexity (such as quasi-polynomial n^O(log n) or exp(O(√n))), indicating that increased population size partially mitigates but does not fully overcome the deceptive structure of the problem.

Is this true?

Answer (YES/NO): NO